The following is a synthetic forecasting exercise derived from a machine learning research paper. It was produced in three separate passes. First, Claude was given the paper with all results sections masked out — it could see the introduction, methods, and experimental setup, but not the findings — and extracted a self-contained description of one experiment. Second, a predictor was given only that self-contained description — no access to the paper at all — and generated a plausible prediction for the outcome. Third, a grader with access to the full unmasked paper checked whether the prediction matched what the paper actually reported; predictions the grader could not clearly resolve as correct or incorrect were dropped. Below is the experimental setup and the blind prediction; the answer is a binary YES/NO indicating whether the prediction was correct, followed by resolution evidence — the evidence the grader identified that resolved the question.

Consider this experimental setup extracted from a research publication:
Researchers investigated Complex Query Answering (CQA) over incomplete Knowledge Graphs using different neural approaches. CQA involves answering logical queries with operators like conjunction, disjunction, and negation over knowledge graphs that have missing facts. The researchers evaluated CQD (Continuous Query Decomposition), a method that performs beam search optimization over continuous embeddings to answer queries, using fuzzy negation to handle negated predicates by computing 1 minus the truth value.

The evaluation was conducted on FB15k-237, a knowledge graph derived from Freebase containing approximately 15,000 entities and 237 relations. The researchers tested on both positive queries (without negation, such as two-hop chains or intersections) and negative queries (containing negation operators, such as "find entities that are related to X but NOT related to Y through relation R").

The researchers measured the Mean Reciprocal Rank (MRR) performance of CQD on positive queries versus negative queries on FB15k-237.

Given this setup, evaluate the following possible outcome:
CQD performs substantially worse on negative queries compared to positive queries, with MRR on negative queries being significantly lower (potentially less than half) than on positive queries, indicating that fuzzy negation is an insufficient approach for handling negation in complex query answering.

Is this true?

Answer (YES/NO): YES